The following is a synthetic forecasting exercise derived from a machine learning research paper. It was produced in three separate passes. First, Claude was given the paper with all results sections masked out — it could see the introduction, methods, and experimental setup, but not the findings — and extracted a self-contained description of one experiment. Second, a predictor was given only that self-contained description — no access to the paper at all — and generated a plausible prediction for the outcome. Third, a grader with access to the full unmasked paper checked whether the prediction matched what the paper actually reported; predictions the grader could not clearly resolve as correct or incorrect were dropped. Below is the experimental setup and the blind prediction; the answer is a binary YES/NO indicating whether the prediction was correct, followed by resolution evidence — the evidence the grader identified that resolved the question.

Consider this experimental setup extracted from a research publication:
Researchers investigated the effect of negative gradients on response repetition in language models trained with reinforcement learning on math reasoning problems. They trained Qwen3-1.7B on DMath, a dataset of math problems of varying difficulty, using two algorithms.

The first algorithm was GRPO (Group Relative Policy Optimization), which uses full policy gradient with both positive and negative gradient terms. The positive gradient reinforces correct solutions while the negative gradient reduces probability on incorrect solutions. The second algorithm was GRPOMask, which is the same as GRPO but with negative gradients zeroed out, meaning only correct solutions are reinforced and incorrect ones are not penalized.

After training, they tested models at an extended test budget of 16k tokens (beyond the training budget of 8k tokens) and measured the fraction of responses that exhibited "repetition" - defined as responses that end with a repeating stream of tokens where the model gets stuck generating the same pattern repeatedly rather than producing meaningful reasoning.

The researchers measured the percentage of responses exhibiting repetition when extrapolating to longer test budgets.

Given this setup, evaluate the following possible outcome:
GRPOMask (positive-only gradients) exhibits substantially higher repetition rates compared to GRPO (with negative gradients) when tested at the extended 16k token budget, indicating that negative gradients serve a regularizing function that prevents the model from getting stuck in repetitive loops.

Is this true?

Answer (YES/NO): YES